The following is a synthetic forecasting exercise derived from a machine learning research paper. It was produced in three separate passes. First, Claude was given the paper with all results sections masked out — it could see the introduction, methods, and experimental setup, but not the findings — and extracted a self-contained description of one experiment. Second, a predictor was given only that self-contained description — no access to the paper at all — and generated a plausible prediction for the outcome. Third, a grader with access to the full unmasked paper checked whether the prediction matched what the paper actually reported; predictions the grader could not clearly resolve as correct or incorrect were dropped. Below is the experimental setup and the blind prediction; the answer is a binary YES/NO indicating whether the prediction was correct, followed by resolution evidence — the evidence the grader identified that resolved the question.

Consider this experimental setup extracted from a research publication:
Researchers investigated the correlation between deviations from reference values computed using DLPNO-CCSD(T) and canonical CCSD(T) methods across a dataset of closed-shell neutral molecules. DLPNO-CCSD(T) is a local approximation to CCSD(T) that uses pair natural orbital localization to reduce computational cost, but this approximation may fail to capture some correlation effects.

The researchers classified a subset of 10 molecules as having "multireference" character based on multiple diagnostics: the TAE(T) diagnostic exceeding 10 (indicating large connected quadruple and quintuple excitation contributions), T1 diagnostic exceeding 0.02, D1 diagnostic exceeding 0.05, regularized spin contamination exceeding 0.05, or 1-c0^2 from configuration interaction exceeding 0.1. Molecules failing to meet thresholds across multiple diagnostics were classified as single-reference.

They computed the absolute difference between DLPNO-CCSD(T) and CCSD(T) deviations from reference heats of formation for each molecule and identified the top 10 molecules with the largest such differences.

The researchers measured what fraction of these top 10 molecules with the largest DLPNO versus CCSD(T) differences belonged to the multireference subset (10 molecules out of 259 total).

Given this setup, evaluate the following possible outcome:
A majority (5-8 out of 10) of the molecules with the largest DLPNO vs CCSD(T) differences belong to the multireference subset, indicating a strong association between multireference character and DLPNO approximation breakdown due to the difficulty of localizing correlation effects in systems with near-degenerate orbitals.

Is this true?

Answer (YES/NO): YES